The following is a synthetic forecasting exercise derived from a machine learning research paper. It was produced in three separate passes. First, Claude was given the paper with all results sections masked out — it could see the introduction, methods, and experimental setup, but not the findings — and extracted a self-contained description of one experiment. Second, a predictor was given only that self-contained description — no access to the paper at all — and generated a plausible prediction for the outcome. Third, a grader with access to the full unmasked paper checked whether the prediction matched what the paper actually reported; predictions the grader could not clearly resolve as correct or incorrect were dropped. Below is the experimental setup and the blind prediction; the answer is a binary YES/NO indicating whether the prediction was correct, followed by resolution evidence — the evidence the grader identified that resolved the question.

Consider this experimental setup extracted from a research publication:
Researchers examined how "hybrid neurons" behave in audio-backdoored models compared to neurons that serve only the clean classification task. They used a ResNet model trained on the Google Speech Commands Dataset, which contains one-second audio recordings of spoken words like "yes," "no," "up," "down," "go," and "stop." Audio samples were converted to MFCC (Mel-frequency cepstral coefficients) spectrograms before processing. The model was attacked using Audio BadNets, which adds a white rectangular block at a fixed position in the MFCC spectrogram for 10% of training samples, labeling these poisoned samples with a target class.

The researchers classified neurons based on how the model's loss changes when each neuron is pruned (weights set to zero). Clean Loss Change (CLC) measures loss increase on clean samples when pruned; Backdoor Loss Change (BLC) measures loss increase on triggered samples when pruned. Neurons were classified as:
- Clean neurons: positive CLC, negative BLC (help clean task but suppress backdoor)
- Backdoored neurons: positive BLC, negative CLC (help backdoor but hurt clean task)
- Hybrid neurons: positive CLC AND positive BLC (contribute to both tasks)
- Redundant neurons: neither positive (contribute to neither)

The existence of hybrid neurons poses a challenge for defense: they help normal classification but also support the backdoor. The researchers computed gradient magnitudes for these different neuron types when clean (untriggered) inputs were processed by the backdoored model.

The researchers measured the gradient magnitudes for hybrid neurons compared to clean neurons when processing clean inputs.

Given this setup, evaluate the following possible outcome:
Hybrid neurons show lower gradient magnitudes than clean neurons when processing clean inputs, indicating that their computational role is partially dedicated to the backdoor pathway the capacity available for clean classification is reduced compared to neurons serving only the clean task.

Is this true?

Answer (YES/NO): NO